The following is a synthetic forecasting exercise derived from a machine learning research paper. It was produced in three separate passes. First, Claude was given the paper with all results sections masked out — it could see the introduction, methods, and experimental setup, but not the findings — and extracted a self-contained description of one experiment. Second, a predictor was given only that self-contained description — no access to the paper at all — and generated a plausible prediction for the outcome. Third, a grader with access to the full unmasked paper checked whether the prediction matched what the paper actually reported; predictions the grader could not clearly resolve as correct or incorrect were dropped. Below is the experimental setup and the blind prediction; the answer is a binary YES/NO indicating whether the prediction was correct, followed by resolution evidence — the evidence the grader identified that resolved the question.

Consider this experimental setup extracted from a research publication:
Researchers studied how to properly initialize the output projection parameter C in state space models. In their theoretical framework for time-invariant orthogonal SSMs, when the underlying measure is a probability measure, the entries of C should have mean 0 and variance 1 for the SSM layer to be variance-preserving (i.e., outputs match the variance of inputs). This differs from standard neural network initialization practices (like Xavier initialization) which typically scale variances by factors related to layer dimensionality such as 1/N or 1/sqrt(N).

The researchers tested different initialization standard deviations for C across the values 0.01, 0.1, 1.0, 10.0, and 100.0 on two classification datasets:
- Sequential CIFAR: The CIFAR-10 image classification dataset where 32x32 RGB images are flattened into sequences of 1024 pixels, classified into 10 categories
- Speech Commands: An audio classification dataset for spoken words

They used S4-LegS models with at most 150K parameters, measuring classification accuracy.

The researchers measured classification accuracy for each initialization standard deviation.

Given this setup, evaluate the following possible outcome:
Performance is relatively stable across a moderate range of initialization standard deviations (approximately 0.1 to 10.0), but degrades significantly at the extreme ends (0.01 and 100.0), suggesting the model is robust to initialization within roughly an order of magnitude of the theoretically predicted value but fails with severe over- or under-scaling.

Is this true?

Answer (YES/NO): NO